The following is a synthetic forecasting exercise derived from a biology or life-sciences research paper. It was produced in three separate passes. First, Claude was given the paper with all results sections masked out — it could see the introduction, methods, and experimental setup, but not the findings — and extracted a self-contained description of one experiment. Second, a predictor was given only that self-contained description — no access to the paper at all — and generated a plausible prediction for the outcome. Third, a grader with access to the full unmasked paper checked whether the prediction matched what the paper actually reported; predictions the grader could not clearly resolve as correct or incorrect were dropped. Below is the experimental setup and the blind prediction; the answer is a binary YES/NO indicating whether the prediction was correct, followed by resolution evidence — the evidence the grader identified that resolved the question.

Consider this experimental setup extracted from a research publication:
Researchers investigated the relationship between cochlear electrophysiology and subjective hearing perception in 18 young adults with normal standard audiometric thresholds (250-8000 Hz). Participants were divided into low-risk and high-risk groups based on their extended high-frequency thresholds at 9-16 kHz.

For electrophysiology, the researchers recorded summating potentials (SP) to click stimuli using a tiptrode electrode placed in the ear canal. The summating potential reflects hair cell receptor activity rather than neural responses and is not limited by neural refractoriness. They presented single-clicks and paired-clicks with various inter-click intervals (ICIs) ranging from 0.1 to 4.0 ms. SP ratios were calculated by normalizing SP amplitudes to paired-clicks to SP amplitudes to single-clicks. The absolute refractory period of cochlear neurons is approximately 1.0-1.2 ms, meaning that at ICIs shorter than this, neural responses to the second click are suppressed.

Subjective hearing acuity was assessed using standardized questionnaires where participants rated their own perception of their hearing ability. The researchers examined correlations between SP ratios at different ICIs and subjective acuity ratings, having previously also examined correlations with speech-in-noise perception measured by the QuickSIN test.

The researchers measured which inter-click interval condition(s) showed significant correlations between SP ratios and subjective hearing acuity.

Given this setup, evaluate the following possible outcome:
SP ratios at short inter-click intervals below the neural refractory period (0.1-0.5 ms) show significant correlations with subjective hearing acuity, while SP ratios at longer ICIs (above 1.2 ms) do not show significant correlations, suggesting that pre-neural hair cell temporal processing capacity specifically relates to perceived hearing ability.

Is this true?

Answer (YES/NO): NO